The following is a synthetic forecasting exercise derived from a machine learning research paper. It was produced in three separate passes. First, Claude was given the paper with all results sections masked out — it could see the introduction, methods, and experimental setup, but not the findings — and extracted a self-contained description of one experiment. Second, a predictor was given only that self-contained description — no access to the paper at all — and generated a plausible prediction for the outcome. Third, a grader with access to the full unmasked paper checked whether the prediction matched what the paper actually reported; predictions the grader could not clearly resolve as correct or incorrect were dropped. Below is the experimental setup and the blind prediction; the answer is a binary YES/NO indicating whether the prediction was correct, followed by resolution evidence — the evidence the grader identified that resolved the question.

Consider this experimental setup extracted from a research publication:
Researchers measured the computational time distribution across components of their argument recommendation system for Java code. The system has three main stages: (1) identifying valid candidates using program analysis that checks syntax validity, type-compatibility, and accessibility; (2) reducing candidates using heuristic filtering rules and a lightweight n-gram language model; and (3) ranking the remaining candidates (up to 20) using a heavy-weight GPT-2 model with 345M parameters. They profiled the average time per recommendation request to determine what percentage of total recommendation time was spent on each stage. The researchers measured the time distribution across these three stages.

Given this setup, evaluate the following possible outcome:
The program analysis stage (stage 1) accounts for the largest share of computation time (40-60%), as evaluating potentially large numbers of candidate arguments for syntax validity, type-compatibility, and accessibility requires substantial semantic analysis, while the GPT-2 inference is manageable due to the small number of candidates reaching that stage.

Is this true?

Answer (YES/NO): NO